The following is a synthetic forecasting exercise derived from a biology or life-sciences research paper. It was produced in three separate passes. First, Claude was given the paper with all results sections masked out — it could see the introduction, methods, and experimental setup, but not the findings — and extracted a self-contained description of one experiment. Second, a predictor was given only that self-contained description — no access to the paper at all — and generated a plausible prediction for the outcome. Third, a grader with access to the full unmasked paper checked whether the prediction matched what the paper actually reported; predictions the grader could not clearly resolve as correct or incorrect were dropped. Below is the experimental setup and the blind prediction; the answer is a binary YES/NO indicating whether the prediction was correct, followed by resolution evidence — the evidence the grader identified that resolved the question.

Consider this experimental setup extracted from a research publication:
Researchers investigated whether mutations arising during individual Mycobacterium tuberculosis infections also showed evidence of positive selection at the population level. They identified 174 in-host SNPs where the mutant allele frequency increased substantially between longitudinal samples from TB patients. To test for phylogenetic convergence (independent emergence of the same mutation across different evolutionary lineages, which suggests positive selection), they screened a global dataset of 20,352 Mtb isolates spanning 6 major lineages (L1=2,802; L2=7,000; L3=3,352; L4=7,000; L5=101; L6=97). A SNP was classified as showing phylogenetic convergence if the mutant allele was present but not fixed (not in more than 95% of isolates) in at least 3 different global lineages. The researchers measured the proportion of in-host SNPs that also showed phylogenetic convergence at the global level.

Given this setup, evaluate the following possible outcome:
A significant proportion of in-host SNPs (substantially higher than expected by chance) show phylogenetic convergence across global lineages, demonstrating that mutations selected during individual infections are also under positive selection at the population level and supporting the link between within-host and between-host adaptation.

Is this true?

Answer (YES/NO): NO